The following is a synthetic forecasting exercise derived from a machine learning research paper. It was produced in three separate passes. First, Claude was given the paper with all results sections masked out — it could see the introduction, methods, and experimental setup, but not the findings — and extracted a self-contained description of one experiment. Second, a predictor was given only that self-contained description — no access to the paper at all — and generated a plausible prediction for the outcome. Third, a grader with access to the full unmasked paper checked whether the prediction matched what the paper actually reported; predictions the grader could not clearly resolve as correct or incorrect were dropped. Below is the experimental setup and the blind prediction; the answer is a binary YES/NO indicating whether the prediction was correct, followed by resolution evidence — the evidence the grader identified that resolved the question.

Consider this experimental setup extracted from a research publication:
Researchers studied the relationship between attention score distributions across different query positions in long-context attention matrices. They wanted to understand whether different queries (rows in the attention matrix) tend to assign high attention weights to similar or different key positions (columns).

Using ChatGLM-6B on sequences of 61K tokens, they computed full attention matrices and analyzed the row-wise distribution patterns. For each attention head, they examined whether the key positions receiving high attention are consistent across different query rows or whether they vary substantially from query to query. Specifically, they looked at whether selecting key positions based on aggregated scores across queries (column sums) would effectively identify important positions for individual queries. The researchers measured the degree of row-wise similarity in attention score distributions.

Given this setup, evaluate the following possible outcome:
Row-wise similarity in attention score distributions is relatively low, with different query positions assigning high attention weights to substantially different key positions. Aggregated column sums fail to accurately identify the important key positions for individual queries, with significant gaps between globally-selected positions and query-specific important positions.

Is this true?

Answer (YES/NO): NO